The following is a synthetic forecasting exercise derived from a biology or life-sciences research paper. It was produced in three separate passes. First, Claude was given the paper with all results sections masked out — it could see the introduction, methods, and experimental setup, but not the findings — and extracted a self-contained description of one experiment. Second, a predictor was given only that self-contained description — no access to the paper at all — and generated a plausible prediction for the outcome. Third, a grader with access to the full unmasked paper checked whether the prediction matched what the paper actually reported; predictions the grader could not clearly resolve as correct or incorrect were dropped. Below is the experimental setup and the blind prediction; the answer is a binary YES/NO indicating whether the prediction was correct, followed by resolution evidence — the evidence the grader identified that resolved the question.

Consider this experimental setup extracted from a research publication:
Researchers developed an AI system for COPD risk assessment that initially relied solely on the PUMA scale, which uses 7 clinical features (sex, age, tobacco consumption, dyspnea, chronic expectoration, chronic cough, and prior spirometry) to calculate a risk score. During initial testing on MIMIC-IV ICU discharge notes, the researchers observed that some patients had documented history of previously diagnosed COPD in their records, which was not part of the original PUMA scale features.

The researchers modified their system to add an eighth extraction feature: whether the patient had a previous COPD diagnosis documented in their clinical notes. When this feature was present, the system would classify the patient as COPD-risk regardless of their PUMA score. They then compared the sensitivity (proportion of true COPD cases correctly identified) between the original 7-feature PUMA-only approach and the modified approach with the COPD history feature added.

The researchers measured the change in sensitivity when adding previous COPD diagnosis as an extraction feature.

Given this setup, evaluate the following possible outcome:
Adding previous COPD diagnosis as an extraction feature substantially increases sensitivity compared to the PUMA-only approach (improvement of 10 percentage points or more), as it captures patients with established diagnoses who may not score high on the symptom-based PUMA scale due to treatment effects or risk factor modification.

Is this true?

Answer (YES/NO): YES